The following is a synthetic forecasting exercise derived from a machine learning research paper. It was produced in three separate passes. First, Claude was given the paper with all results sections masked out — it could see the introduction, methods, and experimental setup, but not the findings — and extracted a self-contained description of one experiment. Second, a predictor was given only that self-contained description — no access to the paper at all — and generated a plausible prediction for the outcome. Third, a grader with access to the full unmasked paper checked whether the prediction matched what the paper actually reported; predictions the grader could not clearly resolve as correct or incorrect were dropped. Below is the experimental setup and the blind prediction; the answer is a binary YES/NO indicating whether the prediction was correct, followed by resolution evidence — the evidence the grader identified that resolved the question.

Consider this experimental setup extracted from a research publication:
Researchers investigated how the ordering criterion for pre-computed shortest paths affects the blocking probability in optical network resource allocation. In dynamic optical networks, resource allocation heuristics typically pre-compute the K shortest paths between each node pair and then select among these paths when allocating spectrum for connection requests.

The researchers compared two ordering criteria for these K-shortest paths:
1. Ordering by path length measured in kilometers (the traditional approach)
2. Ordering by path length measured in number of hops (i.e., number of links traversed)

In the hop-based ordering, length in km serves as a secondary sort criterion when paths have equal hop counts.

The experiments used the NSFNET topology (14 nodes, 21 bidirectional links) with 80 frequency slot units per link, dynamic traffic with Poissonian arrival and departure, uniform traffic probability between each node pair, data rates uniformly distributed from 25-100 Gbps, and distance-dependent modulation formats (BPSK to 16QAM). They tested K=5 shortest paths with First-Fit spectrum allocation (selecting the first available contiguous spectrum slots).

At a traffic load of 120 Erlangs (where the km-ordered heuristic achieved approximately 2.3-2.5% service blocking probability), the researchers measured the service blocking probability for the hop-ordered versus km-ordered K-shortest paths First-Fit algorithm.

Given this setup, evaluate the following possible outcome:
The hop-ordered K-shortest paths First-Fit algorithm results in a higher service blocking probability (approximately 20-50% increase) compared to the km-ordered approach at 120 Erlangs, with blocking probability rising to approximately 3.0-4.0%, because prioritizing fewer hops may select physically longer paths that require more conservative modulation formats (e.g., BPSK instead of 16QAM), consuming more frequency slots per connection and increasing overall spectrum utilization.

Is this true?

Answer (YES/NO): NO